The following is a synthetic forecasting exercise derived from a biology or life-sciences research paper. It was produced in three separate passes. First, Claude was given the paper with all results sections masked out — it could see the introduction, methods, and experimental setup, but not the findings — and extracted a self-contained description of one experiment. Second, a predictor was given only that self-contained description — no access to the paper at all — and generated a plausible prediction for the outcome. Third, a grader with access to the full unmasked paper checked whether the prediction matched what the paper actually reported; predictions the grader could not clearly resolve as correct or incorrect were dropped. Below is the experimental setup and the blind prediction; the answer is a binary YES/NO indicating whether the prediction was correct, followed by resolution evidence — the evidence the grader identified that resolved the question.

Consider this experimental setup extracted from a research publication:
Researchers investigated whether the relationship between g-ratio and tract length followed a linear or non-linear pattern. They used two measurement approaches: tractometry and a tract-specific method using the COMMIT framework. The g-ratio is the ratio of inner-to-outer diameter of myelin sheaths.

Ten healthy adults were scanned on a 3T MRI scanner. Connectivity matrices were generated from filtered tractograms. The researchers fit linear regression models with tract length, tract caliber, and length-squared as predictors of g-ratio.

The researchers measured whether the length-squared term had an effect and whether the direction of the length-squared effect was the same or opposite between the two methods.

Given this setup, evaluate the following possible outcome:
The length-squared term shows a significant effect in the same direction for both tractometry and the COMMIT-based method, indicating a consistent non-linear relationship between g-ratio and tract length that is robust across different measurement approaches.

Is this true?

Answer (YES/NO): NO